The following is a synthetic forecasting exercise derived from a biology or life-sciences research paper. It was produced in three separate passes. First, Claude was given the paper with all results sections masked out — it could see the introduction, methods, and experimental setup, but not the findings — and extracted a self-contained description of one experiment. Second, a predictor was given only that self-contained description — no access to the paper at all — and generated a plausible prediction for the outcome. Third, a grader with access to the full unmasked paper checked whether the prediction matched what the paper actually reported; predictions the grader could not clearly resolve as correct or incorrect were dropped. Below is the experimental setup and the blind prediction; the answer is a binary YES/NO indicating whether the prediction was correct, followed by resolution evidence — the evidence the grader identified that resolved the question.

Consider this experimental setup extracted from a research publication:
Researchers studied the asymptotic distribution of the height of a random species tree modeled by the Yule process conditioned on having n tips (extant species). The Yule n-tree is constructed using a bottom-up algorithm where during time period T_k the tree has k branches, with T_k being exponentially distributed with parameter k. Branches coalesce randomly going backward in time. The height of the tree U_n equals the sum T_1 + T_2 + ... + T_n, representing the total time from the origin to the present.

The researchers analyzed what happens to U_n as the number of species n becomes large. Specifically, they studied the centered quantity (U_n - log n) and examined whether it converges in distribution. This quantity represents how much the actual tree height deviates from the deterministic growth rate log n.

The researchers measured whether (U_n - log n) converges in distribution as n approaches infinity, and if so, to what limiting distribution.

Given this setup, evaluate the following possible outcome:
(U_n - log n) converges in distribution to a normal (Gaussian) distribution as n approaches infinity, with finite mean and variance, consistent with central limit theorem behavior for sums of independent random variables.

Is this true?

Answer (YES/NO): NO